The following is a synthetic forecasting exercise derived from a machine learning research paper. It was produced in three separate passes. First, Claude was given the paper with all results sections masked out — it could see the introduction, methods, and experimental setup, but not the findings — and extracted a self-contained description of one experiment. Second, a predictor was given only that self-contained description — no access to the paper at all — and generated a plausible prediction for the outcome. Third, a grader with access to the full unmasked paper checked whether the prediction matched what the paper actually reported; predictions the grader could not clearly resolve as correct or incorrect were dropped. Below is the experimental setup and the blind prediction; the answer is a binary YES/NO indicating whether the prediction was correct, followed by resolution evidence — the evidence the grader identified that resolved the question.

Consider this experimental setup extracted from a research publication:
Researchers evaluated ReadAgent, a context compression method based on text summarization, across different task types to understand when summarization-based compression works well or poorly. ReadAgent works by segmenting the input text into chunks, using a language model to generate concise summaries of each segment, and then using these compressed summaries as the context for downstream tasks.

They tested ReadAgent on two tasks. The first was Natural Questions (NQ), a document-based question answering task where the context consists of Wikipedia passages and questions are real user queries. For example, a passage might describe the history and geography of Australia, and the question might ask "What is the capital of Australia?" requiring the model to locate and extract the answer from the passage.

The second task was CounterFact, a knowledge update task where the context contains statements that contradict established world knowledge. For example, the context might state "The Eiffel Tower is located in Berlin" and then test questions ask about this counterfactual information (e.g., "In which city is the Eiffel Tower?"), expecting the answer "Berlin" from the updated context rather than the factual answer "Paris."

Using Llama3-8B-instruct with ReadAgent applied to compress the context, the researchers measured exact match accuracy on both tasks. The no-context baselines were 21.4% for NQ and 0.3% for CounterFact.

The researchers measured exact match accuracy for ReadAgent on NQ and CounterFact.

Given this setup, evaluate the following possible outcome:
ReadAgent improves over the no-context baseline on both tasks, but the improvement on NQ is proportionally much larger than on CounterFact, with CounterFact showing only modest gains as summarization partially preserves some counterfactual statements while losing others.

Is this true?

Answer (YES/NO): NO